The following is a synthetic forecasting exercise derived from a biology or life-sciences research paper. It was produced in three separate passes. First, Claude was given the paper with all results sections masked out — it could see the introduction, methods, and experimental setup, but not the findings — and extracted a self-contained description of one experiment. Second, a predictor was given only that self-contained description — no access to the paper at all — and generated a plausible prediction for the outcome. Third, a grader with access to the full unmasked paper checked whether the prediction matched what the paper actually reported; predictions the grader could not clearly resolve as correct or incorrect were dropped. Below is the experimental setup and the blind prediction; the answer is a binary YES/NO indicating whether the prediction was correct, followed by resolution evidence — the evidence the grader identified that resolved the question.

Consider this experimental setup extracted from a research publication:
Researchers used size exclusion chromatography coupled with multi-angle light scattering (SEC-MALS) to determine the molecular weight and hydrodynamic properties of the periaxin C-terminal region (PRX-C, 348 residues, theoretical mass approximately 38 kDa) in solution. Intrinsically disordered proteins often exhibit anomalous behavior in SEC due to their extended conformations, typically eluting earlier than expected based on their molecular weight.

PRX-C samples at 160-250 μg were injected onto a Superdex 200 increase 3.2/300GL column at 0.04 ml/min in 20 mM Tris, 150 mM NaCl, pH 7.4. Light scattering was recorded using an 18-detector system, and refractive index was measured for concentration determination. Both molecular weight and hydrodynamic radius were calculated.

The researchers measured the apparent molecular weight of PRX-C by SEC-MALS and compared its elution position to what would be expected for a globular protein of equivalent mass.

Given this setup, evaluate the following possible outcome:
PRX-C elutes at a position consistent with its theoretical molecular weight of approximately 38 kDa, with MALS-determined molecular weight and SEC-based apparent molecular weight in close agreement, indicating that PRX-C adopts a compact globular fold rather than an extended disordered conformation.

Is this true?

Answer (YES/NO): NO